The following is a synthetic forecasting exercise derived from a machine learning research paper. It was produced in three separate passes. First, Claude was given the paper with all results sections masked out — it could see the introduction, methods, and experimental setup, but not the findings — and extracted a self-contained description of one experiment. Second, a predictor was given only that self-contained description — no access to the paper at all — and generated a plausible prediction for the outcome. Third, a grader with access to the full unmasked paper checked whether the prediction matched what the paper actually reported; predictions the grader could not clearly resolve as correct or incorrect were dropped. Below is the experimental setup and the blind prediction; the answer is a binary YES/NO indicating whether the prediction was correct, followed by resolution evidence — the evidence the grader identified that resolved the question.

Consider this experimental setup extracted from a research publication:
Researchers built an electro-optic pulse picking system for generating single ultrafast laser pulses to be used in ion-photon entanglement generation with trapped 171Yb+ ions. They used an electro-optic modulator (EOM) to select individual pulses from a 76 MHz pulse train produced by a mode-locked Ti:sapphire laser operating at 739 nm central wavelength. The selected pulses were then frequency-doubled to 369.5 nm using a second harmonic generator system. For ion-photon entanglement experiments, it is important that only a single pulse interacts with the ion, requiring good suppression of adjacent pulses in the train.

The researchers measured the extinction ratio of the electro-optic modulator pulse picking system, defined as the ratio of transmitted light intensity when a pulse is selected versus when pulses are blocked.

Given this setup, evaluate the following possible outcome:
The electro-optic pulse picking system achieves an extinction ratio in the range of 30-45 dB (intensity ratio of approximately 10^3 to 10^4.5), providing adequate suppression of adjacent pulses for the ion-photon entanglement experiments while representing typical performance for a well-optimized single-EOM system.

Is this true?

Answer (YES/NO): NO